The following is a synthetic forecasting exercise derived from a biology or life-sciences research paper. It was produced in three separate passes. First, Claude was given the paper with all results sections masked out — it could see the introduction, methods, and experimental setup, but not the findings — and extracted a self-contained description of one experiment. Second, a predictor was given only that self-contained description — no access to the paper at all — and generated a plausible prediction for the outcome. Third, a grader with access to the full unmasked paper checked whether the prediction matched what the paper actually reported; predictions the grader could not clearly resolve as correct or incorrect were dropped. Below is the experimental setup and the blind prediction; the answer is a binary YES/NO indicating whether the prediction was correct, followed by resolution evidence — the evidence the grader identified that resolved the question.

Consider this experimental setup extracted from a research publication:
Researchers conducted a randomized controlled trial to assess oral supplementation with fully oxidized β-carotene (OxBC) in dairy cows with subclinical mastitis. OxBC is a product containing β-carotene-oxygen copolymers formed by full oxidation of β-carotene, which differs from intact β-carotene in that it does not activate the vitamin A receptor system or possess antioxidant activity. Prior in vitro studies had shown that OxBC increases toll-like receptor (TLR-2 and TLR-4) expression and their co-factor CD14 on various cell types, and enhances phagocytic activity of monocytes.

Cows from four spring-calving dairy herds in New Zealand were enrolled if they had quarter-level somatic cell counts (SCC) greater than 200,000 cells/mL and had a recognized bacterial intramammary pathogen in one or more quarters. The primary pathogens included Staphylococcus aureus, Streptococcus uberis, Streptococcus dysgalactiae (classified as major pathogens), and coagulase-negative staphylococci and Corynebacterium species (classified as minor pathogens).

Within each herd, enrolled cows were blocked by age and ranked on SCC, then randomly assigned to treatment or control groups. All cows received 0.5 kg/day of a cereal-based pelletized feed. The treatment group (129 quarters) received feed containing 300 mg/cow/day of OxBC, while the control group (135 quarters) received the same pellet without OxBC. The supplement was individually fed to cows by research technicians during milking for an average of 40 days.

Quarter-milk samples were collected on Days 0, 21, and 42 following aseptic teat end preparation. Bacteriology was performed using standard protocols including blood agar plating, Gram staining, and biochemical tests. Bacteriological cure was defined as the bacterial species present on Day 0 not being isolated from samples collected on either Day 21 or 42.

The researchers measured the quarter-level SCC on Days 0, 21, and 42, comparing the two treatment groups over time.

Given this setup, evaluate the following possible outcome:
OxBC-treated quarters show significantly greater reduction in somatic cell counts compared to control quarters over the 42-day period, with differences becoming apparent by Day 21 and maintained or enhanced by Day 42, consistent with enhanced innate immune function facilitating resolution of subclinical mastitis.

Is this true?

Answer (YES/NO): NO